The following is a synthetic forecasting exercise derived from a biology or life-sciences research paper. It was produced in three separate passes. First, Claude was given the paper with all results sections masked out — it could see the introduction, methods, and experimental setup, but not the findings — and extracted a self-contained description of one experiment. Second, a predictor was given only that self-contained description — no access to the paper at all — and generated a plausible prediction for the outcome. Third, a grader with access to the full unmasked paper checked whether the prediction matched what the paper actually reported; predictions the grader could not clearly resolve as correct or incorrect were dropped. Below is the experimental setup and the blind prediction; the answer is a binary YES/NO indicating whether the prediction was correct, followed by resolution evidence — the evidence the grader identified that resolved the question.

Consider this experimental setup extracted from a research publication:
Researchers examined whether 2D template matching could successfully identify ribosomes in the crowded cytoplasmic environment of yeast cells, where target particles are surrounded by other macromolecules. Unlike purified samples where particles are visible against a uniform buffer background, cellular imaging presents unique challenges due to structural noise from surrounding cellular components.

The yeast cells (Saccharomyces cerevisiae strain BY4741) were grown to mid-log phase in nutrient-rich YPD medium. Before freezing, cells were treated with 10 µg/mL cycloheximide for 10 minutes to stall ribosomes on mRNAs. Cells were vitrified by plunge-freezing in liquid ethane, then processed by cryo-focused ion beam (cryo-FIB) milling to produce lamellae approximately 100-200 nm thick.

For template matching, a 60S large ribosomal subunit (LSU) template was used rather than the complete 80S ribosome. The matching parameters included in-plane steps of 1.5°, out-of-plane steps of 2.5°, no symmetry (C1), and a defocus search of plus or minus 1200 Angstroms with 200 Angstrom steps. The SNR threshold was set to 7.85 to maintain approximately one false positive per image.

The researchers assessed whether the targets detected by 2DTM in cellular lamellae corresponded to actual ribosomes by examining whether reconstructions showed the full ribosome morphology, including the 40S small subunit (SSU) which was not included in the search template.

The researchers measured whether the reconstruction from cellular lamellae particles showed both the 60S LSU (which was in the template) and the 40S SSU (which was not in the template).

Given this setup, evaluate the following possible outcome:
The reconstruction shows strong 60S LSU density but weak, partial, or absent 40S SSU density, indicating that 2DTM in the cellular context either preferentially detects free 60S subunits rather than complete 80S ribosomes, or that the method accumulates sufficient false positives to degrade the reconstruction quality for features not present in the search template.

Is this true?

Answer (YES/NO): NO